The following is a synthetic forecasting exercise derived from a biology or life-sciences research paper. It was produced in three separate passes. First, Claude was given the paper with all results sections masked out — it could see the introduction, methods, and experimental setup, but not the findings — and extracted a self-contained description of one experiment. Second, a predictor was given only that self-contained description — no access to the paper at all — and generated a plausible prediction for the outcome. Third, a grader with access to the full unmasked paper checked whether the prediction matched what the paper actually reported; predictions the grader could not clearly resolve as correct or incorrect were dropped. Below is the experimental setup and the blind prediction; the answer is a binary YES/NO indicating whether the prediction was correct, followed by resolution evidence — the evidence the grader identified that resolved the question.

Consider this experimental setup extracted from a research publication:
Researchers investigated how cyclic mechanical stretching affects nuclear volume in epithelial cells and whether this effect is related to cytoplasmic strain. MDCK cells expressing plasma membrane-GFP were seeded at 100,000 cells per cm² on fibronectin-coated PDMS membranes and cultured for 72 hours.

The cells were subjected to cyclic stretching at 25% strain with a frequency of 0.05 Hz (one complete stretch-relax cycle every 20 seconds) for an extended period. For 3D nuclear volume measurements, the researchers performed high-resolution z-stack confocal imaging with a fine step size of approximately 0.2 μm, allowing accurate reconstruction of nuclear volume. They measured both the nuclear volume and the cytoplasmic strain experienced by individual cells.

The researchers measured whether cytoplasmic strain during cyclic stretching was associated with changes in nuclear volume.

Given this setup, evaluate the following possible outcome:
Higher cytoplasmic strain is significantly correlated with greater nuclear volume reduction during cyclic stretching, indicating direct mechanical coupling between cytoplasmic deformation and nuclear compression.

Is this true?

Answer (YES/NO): YES